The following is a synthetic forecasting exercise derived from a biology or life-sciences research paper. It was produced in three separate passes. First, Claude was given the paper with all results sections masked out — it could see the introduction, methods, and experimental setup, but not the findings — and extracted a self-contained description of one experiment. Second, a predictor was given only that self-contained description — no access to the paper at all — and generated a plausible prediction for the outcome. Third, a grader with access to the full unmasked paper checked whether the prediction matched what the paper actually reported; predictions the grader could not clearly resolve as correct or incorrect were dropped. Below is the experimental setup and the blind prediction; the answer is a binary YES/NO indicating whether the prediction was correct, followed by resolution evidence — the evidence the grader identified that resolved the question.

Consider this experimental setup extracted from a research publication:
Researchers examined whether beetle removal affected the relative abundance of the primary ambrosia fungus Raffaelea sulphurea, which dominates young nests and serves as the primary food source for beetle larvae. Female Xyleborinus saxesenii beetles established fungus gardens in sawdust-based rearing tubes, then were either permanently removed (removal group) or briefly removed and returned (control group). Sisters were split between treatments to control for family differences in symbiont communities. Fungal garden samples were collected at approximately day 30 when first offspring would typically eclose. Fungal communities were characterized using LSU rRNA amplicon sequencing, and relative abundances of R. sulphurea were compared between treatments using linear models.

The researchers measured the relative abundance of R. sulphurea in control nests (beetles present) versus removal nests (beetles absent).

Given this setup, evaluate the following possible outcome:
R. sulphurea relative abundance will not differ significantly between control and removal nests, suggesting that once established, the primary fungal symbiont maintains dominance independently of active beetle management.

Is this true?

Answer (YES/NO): NO